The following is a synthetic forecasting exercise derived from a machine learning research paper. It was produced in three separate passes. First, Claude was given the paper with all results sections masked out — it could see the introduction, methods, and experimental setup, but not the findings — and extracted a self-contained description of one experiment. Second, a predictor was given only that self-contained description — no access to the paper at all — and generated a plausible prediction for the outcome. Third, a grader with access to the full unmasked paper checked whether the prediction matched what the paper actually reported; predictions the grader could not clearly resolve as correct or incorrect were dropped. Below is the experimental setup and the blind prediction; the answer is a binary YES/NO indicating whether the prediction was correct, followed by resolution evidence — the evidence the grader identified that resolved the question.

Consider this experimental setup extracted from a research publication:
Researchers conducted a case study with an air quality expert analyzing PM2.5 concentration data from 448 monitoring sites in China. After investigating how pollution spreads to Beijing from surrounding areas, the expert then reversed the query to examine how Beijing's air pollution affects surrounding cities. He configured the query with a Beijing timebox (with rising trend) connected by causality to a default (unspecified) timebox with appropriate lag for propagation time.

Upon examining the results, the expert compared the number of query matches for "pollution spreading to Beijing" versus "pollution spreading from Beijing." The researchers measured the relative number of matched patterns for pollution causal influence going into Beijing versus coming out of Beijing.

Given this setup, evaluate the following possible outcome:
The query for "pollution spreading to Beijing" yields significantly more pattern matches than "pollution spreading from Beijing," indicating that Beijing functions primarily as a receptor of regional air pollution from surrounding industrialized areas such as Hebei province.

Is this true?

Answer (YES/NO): NO